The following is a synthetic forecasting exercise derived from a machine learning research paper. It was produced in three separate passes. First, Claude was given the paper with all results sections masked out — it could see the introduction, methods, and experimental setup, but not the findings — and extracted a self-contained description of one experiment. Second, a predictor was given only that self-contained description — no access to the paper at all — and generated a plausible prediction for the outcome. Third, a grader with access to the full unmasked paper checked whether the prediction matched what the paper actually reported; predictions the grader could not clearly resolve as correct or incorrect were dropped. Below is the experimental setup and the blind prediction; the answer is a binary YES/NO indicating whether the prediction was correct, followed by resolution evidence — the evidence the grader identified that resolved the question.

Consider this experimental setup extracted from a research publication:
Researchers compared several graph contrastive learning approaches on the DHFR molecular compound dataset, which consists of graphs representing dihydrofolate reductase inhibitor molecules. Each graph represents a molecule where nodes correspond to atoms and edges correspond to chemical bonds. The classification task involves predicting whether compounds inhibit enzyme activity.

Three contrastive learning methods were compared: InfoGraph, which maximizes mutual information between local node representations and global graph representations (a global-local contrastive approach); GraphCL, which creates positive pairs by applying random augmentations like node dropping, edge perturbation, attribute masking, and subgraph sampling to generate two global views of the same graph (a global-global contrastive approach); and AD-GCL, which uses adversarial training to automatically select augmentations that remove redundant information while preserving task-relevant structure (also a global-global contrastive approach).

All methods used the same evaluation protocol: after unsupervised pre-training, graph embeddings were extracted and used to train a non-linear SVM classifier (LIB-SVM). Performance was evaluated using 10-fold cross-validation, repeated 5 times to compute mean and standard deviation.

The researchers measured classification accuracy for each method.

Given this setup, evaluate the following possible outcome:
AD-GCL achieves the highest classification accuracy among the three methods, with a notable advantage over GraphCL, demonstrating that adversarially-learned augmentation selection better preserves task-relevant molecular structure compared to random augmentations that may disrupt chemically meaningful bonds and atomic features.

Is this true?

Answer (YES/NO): NO